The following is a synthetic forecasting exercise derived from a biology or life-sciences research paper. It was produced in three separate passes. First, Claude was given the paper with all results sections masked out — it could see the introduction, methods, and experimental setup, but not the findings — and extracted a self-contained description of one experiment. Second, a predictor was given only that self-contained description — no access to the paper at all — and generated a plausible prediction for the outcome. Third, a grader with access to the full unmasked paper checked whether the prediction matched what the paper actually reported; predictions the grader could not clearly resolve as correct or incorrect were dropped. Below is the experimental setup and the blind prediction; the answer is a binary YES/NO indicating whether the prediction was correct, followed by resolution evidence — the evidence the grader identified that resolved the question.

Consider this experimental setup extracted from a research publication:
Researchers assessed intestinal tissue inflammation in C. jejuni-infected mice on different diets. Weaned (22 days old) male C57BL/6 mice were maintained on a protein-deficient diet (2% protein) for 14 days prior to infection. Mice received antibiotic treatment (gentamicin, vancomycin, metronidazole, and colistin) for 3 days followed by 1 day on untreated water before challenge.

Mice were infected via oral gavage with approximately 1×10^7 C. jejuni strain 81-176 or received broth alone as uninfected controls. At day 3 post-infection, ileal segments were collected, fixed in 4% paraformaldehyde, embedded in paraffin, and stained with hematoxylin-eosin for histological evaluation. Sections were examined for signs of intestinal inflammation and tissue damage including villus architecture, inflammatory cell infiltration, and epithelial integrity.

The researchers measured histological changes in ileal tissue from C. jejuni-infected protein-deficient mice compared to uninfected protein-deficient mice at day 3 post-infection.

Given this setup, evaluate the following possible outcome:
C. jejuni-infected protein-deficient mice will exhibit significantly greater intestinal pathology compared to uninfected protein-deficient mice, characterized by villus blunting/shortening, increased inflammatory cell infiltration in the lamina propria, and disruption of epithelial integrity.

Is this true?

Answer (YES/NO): NO